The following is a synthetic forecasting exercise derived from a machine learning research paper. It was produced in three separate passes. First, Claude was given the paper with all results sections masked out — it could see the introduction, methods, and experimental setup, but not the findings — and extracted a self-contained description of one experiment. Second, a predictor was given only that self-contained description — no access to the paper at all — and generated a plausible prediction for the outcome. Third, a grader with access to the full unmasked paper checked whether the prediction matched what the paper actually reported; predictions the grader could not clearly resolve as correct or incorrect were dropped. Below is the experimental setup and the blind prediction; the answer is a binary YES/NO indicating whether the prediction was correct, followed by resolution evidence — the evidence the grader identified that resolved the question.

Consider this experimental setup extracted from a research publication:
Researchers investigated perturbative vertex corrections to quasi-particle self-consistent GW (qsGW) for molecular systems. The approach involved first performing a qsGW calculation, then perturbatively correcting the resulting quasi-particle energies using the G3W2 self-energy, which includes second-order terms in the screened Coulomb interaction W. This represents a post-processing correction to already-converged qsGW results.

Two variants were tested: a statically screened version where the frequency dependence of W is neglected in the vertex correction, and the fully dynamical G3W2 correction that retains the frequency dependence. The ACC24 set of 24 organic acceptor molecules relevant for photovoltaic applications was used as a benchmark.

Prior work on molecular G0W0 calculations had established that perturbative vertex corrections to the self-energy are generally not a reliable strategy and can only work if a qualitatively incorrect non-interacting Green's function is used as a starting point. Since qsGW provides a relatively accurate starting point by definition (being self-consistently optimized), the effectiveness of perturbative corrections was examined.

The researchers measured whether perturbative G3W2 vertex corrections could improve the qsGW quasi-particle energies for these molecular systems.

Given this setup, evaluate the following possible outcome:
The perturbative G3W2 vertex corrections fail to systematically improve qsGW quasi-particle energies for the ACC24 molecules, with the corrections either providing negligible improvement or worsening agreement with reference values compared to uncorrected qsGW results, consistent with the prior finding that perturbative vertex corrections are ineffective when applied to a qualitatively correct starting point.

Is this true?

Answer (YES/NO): YES